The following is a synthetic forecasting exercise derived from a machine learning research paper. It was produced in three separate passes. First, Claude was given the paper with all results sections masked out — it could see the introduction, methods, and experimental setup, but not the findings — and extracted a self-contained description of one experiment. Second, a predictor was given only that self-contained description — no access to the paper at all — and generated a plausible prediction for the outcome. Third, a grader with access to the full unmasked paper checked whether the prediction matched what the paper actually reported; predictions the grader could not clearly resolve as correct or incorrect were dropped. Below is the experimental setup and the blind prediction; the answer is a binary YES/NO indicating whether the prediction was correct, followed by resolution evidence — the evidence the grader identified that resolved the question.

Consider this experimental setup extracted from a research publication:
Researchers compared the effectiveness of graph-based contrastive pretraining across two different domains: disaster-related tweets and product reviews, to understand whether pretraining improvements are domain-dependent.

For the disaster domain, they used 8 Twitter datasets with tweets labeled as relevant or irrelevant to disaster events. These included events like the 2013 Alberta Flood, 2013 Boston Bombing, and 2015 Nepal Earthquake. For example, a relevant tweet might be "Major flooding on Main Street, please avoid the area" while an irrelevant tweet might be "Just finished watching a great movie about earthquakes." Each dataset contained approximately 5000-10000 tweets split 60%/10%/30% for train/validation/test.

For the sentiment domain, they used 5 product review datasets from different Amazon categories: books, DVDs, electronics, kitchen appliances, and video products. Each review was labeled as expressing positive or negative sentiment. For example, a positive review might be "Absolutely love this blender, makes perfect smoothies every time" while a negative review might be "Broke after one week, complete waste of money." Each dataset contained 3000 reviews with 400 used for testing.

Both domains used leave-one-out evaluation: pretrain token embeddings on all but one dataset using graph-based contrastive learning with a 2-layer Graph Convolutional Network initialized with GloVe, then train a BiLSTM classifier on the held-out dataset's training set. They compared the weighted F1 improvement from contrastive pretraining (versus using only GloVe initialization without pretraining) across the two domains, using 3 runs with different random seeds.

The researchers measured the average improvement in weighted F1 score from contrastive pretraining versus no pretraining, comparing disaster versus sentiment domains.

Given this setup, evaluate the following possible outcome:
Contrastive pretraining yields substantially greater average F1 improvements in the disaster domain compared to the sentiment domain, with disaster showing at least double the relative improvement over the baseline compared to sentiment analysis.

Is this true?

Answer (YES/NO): NO